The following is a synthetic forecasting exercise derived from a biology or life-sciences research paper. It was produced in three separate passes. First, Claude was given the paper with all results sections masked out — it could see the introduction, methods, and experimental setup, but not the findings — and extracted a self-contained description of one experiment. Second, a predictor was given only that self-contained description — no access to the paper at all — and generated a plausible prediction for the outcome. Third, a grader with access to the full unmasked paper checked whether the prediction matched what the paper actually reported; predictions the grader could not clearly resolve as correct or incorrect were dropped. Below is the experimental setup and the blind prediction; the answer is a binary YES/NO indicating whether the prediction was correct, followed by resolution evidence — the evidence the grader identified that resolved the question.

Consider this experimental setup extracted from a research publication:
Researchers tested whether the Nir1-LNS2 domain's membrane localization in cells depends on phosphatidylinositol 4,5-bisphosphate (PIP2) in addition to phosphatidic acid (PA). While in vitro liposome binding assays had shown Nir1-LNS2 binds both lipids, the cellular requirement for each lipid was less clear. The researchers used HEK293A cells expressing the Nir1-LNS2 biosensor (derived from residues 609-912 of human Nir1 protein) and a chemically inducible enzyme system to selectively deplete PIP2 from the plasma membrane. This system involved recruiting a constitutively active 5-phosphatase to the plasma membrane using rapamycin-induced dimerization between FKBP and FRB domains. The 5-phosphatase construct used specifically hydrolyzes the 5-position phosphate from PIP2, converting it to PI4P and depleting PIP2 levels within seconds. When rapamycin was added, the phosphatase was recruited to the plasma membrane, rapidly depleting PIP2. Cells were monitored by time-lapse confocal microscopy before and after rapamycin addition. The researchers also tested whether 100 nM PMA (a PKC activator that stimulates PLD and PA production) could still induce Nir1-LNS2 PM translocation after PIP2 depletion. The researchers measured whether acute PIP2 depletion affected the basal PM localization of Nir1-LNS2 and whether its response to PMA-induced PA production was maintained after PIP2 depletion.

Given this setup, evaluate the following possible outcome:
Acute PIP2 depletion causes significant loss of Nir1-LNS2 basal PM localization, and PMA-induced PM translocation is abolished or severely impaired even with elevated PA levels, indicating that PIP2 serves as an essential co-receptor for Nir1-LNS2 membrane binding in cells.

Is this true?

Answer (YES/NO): NO